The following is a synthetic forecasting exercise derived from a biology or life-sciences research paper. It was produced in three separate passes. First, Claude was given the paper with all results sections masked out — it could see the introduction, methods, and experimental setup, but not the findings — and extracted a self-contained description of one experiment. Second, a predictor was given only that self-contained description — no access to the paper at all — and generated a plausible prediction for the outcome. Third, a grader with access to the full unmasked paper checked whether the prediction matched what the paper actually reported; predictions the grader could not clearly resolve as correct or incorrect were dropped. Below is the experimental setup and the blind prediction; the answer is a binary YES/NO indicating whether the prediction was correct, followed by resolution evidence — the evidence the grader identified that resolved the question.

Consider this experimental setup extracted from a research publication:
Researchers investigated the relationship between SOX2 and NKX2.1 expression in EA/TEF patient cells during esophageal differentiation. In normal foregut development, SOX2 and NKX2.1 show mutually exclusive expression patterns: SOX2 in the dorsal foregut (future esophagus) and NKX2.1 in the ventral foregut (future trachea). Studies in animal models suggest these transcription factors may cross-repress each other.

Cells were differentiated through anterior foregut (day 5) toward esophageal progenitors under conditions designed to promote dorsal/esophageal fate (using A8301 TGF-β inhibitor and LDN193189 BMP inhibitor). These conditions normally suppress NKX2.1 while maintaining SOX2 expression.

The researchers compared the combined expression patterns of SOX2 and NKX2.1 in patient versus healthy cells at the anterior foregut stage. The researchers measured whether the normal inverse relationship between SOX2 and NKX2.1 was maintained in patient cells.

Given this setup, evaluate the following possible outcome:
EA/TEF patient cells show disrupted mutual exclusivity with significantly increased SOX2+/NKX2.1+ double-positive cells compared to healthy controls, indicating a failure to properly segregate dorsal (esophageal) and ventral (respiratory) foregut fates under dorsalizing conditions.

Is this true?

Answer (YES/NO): NO